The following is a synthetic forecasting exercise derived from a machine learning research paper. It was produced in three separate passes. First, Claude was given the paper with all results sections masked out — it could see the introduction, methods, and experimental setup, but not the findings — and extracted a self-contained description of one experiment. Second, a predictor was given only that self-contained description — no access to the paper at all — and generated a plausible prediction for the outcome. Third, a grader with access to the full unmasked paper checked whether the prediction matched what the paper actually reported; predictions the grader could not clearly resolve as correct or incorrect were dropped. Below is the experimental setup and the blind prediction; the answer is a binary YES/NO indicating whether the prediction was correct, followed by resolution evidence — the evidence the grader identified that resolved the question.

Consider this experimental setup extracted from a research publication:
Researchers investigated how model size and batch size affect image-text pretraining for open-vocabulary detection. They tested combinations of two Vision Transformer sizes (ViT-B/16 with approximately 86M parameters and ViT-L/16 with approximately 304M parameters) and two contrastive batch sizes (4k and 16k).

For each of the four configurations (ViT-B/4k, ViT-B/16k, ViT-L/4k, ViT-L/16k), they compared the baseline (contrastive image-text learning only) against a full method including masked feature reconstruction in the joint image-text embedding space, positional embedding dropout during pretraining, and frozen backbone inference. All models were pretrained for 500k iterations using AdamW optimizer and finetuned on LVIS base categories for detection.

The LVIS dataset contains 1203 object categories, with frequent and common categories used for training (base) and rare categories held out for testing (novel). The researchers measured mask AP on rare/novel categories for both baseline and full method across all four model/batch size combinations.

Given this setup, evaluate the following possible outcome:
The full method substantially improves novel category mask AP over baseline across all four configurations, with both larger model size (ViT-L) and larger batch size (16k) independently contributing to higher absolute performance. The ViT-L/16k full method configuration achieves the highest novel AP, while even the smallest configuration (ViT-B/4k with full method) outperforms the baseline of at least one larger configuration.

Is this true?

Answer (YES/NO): YES